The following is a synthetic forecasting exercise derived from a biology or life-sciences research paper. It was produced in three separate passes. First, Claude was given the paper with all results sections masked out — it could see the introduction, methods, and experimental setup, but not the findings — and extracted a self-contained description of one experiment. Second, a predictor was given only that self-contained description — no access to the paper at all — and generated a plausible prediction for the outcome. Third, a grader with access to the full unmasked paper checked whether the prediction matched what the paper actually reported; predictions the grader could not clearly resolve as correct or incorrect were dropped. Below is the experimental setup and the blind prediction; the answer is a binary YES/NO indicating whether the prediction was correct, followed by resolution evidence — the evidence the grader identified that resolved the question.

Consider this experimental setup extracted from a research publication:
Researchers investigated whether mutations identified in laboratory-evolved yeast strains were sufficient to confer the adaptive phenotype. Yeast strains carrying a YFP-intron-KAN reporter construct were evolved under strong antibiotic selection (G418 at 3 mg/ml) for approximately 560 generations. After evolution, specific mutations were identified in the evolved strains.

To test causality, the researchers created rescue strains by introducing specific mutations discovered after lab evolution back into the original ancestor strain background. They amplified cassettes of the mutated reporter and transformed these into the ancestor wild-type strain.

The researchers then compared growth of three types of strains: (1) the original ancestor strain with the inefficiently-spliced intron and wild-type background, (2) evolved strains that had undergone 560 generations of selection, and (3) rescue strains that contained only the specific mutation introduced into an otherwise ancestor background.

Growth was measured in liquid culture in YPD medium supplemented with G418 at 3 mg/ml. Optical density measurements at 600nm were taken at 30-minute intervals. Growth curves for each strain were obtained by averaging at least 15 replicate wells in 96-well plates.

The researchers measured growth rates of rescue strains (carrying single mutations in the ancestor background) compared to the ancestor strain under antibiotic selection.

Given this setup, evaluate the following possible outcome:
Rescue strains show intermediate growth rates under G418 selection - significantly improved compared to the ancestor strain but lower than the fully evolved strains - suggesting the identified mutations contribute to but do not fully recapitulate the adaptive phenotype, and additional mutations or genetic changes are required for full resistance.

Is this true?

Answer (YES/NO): YES